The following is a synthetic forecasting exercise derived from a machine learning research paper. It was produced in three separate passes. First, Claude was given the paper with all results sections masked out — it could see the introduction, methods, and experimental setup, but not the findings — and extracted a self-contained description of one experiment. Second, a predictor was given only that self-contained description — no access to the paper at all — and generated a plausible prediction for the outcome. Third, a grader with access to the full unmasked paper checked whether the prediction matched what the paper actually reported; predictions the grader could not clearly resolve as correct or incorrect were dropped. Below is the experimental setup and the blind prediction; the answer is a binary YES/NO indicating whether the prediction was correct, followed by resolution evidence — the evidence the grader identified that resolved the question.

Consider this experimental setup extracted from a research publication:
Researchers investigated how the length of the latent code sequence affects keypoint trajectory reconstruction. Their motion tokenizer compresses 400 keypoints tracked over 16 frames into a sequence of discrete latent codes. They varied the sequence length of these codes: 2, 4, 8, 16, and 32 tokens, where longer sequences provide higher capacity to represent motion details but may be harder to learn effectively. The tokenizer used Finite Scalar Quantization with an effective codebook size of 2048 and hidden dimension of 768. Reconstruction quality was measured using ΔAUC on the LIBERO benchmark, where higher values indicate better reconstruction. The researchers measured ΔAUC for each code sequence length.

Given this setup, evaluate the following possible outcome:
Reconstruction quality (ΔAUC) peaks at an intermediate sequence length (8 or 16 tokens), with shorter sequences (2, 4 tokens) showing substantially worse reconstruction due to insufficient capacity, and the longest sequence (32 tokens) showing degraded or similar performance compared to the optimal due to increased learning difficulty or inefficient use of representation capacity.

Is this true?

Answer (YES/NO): YES